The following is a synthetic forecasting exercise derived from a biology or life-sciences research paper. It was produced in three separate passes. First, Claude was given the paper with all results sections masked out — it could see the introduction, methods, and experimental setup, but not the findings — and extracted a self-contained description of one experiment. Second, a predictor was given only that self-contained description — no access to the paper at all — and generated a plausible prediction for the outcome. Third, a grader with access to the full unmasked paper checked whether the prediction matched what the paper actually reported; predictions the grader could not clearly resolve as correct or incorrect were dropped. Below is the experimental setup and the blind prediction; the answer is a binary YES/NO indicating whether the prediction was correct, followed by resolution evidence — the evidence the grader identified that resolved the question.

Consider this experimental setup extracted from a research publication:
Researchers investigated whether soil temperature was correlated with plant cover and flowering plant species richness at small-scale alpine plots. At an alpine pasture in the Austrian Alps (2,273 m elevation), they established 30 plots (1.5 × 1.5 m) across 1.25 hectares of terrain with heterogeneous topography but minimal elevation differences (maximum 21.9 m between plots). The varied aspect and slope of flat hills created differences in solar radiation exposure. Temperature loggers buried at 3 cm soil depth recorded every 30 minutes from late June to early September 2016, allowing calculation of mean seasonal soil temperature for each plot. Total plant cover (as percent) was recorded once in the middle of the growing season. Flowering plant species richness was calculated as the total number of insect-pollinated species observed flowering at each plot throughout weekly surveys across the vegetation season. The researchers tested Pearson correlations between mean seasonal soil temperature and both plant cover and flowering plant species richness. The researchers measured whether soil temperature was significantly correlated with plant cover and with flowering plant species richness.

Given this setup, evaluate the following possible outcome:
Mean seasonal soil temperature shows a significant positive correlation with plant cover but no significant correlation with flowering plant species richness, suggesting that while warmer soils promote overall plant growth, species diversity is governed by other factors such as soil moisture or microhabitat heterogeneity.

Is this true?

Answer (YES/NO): NO